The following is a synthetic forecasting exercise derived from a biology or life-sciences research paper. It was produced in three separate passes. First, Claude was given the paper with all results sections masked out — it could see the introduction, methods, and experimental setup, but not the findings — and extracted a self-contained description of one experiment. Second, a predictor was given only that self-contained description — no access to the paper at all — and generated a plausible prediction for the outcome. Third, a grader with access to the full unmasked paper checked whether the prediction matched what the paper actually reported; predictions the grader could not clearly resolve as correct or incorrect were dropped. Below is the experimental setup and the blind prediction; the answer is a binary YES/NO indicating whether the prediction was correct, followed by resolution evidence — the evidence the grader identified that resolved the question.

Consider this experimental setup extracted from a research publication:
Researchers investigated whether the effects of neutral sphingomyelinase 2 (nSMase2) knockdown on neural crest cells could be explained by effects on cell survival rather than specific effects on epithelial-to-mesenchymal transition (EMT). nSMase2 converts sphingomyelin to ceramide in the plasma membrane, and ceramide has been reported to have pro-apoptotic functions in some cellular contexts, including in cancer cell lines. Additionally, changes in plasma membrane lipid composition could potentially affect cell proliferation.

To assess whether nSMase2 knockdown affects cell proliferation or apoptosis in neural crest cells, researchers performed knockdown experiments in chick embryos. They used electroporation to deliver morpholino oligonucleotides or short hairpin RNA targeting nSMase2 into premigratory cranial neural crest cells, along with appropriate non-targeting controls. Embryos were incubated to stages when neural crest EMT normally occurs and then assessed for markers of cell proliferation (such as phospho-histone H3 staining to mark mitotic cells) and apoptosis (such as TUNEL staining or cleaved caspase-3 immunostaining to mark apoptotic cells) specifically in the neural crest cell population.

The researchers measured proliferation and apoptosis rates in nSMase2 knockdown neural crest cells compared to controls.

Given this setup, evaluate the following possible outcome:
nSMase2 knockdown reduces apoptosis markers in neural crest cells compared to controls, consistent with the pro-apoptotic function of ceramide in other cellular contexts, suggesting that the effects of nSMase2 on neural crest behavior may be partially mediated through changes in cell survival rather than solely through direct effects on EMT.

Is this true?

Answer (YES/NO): NO